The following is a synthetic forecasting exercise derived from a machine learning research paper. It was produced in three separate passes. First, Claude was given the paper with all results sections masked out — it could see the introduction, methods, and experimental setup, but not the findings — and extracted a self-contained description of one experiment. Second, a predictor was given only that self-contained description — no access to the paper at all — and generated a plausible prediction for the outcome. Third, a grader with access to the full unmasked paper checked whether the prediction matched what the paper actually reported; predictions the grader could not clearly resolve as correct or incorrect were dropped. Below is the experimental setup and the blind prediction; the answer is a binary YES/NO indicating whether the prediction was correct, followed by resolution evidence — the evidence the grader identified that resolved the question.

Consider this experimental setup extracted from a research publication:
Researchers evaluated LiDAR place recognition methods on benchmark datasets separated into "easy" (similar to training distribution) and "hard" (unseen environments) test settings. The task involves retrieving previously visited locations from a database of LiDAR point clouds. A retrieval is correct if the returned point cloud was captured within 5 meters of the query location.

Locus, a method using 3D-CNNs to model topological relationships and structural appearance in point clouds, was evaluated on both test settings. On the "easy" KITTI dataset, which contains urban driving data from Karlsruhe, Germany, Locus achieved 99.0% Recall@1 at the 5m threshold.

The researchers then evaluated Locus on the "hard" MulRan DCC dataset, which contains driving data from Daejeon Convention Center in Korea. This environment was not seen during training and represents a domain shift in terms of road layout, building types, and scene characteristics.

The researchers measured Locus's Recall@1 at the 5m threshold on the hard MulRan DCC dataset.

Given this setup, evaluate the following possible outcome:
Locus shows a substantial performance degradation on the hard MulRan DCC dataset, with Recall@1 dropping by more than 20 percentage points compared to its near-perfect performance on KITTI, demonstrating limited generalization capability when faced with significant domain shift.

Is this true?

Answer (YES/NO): YES